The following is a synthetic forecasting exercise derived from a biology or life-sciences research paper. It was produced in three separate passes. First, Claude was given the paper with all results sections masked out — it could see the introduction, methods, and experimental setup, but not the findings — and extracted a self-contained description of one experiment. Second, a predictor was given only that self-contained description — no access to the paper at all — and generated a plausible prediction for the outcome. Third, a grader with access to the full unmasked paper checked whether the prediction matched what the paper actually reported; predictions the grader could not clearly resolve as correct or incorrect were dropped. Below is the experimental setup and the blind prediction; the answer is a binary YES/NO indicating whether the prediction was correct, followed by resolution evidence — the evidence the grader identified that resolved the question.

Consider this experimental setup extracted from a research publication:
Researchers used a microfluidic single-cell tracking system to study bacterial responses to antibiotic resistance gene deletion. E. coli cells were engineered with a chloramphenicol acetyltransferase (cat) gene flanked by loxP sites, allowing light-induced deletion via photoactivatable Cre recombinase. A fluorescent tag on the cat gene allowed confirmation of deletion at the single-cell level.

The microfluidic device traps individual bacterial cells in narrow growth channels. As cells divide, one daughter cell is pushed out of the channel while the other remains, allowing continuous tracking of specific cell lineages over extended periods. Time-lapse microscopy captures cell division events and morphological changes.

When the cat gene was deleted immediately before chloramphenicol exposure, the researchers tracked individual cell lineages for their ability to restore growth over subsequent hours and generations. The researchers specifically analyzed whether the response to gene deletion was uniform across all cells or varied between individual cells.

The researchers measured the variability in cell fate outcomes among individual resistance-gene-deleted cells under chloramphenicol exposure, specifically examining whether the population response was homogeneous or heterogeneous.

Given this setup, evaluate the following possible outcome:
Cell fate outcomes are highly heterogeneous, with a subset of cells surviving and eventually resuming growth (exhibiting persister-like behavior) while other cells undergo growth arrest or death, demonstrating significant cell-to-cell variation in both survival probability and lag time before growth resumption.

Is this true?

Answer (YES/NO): YES